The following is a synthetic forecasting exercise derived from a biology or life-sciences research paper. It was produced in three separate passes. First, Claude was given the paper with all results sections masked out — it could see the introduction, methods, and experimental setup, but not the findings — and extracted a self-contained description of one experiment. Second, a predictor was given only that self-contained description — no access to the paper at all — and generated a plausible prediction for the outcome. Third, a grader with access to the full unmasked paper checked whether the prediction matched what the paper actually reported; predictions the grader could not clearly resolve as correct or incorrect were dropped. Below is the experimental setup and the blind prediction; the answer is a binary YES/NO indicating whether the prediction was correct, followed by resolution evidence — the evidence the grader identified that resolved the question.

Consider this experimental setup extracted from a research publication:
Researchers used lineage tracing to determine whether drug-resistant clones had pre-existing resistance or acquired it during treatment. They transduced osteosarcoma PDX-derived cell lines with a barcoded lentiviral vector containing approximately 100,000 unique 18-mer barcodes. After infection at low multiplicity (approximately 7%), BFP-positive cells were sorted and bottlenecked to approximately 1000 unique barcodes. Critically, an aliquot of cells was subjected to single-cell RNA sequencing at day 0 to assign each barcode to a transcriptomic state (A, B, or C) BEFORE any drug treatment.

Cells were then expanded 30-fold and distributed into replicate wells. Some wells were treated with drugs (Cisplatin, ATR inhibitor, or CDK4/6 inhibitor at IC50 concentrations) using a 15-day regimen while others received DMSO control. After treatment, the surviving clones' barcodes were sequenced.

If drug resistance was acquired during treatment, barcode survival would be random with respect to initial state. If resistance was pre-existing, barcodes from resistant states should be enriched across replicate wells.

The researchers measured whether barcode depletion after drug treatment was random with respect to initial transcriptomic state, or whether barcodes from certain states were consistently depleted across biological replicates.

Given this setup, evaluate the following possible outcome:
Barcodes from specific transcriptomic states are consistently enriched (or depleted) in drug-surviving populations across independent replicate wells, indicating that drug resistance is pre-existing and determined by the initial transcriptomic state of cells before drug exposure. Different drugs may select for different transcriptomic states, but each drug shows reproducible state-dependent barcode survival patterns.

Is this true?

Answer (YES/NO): YES